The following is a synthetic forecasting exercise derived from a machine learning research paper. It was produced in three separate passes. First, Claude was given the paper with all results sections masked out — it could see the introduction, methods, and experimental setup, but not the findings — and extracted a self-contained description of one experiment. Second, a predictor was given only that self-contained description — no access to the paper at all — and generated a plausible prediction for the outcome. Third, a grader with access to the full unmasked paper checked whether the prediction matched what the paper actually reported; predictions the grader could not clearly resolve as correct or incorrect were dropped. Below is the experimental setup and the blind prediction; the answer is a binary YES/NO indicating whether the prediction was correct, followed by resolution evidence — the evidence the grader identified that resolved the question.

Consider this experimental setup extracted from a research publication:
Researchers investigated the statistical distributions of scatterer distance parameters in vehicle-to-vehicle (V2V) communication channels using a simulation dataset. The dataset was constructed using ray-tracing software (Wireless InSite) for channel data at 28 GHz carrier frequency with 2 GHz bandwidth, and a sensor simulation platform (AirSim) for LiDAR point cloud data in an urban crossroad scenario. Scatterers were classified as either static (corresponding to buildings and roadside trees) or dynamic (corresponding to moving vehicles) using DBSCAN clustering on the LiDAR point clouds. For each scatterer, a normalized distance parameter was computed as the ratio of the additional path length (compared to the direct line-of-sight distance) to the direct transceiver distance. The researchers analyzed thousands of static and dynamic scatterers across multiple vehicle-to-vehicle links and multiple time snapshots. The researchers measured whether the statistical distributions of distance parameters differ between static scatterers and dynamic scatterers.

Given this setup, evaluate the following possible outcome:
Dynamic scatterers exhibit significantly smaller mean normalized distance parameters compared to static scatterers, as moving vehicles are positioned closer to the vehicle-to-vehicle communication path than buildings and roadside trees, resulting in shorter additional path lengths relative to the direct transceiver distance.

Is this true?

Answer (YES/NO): YES